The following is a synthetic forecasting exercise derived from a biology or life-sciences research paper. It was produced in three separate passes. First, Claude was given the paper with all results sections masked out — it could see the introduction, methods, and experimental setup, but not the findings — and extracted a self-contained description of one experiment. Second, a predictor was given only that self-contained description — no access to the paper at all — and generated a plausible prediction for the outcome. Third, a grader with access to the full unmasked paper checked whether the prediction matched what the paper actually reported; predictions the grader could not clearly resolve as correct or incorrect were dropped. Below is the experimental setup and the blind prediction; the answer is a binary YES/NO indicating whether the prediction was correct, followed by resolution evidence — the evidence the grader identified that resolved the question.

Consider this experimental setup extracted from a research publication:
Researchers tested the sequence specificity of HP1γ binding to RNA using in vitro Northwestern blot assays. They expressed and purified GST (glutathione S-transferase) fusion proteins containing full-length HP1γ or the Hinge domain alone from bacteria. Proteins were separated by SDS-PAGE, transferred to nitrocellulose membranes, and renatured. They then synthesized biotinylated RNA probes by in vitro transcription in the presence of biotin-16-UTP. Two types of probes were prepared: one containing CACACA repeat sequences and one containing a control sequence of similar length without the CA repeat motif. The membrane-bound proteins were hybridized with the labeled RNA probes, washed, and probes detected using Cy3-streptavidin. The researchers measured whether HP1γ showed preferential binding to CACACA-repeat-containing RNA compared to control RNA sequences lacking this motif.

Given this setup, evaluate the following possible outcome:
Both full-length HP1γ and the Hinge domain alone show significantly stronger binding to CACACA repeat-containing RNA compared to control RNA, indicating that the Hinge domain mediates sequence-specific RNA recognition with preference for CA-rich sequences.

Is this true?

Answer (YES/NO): YES